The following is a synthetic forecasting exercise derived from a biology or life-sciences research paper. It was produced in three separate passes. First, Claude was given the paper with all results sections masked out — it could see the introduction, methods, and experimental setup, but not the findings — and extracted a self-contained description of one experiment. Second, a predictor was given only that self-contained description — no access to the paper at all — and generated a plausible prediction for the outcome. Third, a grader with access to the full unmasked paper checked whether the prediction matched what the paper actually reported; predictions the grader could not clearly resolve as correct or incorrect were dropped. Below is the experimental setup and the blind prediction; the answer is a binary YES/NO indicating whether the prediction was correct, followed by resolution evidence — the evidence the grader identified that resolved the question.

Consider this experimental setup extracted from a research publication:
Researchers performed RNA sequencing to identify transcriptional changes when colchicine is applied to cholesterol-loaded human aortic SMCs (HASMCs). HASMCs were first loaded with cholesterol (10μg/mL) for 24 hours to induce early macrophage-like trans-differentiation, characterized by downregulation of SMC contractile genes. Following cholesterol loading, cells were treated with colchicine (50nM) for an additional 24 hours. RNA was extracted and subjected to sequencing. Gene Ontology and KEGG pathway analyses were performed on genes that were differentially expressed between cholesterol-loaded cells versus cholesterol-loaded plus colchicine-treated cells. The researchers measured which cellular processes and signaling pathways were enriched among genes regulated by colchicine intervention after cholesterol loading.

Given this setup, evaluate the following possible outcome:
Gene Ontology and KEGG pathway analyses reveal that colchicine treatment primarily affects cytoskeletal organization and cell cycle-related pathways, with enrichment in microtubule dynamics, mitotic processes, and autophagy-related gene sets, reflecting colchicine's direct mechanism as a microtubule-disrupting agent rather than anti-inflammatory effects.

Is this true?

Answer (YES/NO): NO